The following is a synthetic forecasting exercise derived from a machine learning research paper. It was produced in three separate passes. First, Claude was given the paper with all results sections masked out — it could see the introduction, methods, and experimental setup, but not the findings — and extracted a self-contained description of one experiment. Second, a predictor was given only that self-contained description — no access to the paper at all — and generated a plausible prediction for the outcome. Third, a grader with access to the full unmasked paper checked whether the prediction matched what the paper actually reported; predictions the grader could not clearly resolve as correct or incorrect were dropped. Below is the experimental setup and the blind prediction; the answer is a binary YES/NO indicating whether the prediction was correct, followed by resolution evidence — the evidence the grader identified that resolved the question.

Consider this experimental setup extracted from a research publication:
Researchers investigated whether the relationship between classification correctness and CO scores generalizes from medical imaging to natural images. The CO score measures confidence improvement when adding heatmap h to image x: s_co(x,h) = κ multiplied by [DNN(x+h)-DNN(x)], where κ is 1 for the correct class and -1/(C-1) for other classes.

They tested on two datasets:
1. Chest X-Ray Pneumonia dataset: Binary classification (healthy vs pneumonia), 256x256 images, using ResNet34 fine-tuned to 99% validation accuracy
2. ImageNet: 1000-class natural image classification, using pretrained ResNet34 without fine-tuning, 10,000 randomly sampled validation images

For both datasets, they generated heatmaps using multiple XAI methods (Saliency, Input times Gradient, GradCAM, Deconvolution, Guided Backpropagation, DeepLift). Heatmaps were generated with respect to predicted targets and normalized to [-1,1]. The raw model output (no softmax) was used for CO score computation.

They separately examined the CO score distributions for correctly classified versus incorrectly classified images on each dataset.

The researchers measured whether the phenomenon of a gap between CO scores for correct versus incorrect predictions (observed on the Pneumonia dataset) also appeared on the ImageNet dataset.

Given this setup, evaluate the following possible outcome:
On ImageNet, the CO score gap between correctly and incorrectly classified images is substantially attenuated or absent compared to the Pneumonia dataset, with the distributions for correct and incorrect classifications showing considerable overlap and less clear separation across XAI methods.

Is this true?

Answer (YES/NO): YES